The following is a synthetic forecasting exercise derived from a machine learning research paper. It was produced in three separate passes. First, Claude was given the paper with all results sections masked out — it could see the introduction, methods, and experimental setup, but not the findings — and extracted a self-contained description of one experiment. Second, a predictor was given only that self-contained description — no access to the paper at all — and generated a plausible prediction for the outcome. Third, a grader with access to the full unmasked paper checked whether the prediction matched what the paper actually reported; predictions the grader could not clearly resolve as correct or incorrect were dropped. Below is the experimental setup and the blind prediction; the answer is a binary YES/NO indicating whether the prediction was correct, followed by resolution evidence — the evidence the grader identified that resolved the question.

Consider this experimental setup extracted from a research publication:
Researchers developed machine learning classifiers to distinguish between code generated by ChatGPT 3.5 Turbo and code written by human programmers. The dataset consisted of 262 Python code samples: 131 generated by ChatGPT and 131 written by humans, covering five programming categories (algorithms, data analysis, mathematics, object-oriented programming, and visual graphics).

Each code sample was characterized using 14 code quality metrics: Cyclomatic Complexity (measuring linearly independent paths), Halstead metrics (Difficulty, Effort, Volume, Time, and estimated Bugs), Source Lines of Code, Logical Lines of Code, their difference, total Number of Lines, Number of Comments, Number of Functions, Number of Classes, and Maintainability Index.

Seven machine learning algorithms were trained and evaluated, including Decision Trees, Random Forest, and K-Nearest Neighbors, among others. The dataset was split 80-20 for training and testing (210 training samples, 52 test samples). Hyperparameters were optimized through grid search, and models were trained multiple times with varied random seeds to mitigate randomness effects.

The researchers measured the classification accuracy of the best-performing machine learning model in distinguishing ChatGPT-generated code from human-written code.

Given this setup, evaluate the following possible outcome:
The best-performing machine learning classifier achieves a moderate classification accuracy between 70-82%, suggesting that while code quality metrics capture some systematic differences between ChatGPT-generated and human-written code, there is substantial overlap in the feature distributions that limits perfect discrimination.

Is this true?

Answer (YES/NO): NO